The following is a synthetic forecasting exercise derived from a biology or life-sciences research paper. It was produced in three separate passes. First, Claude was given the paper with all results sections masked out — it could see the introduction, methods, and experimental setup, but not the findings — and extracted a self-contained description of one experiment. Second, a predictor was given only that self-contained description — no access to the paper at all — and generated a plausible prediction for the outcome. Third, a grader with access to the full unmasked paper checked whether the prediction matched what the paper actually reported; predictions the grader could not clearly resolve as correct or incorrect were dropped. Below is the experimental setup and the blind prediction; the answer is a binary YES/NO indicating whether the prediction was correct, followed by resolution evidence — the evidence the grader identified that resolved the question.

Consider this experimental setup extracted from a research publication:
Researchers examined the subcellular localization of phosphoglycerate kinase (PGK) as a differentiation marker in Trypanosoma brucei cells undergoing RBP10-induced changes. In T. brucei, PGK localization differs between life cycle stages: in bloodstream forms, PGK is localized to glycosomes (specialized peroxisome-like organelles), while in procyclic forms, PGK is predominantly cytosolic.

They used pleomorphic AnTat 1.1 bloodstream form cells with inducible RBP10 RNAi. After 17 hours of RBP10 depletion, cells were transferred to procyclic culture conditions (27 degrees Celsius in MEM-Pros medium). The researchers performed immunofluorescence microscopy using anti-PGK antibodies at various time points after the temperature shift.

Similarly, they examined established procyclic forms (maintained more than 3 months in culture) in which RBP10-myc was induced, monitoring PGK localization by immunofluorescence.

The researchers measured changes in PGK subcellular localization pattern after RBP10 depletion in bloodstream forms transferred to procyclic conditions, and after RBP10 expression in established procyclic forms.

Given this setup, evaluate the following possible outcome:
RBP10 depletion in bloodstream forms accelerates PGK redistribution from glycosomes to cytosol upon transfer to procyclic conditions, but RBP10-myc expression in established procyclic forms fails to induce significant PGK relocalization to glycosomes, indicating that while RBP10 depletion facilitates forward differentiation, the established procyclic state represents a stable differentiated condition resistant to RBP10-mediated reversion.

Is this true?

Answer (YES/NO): NO